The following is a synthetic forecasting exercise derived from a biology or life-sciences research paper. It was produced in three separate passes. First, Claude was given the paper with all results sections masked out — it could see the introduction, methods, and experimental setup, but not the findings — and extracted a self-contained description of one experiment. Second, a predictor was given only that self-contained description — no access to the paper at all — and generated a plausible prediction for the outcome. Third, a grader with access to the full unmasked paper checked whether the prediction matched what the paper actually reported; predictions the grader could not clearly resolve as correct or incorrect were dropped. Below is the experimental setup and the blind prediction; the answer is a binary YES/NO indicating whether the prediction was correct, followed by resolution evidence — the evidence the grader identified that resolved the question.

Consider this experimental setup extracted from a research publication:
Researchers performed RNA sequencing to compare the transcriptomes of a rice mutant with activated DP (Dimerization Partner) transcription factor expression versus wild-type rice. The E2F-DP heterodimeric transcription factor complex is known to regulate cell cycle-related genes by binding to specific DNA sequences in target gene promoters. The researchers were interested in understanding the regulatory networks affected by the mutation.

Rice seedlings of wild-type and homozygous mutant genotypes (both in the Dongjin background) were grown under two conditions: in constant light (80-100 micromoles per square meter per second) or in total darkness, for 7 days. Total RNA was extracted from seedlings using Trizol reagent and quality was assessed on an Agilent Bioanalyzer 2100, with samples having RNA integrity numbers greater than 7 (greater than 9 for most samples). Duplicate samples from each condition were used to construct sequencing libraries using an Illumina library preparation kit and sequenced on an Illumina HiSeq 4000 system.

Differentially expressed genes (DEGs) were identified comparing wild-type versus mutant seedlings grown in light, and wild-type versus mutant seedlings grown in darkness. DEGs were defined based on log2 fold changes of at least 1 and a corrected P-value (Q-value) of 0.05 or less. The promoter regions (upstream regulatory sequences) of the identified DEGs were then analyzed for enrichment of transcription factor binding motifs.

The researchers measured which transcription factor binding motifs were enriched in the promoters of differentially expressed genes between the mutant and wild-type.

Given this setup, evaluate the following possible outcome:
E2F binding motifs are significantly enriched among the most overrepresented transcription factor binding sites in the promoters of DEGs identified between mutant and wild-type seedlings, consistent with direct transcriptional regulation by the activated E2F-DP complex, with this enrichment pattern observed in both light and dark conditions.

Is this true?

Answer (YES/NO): YES